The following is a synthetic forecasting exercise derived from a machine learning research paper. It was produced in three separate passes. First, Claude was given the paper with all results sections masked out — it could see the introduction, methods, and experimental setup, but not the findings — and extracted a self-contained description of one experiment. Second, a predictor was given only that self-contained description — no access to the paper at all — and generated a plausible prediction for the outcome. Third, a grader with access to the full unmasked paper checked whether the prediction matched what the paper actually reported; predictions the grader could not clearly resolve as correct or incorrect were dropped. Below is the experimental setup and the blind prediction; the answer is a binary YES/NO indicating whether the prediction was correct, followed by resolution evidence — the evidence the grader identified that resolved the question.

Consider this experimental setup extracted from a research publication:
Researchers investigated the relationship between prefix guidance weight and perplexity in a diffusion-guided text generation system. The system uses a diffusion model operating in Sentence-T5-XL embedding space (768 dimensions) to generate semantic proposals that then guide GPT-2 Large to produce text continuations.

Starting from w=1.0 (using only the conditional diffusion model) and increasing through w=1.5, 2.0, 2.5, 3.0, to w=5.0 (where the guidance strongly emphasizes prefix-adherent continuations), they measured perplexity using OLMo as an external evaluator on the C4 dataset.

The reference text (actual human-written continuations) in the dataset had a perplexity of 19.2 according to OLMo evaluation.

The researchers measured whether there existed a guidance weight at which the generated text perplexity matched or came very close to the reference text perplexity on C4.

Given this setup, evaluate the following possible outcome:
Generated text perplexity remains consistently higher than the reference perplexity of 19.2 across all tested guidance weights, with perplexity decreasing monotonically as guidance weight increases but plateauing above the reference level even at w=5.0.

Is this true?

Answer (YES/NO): NO